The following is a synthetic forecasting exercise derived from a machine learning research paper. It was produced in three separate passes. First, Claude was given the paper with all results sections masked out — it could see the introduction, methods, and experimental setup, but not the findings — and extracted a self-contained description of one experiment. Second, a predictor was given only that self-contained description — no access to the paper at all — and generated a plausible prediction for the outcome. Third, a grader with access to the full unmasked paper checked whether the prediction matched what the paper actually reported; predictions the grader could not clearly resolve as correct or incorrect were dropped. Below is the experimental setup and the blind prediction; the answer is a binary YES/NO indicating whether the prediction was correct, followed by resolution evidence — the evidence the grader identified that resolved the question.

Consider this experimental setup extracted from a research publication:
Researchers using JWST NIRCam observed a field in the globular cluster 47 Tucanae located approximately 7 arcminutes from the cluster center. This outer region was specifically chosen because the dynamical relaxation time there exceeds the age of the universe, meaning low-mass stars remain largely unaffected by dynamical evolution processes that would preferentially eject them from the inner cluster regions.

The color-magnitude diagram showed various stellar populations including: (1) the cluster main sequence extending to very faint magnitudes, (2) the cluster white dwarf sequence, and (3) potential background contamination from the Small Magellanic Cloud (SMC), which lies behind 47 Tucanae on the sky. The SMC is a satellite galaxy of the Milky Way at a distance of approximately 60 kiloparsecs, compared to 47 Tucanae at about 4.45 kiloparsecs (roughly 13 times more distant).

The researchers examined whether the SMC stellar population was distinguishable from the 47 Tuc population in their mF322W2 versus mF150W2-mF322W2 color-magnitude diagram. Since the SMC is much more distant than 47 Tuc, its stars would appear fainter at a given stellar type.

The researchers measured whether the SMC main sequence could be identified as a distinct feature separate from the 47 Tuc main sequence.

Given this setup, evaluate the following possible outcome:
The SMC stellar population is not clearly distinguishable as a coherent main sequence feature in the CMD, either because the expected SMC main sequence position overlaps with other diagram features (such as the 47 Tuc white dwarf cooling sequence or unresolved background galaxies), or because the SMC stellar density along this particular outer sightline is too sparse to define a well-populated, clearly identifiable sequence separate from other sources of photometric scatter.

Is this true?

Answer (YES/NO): NO